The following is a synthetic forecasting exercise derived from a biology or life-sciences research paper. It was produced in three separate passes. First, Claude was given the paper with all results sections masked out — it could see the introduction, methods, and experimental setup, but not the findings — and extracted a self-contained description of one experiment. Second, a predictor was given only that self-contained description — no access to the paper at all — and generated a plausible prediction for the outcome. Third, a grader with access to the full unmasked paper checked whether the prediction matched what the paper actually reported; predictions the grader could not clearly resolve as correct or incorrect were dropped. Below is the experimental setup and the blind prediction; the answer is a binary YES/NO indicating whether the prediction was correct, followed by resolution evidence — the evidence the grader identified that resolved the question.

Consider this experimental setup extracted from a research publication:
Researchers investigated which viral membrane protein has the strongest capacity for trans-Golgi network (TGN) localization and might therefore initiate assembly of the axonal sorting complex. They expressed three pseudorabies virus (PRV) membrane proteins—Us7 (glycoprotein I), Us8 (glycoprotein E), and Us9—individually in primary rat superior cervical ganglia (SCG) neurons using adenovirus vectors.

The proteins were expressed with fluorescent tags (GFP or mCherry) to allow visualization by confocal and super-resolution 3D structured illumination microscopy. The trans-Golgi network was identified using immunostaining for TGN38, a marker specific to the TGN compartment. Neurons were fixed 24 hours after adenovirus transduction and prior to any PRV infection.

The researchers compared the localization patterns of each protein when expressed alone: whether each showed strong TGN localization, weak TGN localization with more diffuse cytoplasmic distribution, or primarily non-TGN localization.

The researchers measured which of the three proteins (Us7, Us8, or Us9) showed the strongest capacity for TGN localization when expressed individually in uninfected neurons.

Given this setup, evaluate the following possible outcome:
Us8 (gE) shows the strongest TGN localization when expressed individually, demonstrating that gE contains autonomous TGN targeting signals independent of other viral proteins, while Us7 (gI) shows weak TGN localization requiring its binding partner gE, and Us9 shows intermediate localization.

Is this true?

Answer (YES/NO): YES